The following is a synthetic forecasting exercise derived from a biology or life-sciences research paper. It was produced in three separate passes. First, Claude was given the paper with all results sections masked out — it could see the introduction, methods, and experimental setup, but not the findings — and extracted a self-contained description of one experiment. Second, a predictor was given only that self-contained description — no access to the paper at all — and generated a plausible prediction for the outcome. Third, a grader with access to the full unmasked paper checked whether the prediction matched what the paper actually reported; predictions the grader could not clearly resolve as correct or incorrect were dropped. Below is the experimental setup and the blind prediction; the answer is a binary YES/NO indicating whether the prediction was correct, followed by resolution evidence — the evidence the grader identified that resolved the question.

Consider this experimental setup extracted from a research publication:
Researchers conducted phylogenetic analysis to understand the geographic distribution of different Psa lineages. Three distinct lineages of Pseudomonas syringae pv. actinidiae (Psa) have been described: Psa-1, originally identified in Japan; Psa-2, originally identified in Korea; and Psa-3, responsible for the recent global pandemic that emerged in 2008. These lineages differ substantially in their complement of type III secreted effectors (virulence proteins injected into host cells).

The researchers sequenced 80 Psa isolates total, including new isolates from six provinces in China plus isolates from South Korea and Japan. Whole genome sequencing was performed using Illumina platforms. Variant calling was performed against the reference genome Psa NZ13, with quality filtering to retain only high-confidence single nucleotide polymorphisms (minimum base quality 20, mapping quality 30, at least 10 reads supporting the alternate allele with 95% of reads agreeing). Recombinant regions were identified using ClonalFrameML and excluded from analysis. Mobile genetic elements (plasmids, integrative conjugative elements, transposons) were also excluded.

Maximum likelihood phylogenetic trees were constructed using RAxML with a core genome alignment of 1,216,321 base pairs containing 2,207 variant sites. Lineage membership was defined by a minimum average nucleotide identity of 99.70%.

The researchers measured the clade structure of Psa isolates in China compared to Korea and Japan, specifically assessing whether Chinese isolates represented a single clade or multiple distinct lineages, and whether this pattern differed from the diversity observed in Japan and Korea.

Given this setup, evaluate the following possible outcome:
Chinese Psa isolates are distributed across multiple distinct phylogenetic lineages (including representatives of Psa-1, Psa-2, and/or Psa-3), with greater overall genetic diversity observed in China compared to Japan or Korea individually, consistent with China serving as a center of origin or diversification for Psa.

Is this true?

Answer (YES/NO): NO